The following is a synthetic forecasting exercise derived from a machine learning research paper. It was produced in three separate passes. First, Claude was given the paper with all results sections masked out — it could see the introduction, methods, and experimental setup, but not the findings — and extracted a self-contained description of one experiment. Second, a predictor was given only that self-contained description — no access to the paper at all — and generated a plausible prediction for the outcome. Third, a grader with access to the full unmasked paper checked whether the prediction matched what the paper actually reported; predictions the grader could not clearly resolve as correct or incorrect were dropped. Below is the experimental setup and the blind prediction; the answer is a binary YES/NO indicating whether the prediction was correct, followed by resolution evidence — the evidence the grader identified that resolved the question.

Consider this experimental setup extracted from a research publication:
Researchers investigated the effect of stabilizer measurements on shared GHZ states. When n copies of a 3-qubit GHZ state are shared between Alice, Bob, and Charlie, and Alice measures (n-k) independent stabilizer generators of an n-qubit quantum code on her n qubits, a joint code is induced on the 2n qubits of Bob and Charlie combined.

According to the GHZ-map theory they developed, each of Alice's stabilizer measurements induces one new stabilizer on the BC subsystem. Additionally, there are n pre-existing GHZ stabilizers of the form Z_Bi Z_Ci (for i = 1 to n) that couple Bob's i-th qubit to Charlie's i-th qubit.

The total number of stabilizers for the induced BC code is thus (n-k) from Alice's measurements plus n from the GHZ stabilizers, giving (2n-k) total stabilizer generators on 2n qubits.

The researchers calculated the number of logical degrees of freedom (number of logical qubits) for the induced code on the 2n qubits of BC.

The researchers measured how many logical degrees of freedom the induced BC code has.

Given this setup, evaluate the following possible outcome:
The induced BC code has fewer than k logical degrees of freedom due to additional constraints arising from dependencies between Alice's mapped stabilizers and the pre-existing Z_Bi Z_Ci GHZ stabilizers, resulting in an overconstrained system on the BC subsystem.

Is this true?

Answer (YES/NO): NO